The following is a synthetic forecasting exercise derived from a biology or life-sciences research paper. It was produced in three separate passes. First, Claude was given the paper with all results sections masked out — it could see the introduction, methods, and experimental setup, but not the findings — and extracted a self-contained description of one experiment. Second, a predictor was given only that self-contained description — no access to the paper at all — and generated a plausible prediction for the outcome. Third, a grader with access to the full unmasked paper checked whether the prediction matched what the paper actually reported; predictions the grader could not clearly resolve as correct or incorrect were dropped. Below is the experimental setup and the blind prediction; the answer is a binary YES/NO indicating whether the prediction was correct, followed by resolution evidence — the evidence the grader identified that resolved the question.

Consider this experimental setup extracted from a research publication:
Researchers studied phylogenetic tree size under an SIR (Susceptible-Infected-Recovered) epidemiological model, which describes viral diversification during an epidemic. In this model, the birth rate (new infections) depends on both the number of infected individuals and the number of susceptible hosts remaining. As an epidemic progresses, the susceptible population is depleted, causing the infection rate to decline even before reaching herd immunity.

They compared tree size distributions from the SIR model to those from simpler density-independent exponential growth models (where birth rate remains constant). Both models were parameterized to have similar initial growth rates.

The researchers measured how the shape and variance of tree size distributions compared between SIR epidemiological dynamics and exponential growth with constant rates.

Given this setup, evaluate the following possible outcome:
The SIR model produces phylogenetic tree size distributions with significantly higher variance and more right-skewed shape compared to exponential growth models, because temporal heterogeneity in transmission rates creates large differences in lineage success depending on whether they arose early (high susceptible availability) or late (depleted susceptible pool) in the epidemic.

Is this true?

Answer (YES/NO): NO